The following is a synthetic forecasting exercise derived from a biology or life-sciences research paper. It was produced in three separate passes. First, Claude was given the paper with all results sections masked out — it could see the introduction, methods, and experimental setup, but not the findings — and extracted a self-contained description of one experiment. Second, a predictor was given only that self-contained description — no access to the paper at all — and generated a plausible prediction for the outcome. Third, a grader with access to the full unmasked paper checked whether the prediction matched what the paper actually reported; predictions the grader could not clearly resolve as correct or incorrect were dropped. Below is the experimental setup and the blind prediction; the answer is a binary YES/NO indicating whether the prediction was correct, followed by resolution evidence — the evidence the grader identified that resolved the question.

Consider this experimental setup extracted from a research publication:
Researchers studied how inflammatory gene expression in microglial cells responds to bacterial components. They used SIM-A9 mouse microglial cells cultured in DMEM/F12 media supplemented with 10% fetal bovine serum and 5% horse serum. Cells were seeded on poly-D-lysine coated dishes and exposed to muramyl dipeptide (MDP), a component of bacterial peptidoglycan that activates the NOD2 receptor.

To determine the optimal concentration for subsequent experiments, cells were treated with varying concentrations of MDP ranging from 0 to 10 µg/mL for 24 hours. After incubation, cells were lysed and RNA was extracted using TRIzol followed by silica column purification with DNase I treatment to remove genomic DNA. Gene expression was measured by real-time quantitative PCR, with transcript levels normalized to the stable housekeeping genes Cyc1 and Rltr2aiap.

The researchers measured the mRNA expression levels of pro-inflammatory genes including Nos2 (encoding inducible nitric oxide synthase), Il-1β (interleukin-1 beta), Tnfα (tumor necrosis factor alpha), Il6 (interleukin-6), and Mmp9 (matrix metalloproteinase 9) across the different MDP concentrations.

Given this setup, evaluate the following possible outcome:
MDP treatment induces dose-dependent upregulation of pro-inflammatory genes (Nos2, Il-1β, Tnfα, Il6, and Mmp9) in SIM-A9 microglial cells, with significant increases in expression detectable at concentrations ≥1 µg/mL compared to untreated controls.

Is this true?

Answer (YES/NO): NO